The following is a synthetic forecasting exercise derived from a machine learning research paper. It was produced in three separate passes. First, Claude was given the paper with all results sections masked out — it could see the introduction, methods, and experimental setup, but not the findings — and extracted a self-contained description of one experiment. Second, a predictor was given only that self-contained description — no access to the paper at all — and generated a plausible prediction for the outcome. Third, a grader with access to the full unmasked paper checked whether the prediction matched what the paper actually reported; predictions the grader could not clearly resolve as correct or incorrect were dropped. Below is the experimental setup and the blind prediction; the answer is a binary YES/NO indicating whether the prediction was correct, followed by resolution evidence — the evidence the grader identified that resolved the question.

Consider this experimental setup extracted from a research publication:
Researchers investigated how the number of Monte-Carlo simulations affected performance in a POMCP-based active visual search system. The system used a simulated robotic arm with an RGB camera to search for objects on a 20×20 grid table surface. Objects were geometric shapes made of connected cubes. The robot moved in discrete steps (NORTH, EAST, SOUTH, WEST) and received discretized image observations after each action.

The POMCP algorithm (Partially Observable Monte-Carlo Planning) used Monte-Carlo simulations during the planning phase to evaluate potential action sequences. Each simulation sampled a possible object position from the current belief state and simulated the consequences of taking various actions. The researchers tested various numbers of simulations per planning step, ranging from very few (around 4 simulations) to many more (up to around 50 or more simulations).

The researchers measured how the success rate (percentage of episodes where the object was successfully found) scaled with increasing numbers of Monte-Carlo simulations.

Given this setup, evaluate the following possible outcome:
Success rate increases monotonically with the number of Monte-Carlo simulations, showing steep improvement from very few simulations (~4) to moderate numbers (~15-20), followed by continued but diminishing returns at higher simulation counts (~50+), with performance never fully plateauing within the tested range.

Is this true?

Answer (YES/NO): NO